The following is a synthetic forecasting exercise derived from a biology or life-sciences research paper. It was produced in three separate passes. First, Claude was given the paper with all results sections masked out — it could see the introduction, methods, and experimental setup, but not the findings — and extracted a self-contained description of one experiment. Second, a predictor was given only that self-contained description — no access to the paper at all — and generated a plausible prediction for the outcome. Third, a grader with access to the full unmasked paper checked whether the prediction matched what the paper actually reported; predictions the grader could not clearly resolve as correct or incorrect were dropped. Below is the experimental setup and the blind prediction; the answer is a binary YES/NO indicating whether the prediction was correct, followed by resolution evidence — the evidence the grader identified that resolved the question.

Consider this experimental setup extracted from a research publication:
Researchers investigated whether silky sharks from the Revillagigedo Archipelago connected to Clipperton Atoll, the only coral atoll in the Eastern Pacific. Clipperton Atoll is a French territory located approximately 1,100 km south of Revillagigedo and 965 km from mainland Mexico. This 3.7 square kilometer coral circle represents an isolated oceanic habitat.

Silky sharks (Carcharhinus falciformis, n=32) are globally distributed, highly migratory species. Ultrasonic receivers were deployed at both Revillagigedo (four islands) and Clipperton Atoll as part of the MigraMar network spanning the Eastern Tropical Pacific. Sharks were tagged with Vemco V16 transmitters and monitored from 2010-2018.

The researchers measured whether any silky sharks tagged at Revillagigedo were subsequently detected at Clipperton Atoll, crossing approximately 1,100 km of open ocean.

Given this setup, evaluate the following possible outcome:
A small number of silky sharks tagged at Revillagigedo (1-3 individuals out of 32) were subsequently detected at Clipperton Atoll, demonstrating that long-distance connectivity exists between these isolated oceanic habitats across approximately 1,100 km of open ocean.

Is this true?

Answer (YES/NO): YES